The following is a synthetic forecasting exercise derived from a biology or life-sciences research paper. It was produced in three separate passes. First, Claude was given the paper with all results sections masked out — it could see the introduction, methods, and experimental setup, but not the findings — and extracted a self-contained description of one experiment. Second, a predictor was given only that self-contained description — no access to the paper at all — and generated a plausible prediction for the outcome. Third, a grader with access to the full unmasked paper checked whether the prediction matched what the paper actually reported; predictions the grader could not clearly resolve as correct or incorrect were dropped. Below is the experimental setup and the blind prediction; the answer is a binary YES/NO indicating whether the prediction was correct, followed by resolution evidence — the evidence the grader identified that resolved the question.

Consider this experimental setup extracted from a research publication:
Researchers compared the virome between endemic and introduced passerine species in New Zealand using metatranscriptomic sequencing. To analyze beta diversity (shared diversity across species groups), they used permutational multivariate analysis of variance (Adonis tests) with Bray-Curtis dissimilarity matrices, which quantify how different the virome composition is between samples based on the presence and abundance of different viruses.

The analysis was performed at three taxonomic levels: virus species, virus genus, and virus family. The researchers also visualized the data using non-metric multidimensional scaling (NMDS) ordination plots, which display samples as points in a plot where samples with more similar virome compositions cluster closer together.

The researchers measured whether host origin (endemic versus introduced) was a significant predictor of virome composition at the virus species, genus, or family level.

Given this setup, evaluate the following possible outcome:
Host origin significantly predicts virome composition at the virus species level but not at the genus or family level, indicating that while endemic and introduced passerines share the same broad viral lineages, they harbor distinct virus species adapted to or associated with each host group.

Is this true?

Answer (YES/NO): NO